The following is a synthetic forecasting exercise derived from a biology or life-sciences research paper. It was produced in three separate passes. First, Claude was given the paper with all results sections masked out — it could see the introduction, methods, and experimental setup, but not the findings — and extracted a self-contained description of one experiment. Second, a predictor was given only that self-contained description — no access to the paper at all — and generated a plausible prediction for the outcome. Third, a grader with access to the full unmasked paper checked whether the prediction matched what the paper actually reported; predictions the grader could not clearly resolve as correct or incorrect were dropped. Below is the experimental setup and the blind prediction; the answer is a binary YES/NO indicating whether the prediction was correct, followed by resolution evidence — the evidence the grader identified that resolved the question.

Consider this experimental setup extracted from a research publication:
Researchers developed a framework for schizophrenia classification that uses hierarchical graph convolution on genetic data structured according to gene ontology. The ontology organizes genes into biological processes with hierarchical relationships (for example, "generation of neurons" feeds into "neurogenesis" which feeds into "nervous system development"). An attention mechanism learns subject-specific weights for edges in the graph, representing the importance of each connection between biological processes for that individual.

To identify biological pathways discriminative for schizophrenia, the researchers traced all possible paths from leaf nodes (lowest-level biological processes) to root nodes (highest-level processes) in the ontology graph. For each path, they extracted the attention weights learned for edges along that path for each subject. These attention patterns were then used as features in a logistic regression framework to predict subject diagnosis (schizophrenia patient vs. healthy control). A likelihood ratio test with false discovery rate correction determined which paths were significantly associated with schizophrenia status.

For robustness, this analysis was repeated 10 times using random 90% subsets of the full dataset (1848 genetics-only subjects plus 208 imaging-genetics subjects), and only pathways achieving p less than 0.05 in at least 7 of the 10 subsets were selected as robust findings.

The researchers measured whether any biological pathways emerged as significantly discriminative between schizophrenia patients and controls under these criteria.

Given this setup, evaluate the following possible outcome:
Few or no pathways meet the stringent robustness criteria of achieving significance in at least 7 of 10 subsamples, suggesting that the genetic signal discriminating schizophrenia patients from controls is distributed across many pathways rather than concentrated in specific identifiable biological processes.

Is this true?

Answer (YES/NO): NO